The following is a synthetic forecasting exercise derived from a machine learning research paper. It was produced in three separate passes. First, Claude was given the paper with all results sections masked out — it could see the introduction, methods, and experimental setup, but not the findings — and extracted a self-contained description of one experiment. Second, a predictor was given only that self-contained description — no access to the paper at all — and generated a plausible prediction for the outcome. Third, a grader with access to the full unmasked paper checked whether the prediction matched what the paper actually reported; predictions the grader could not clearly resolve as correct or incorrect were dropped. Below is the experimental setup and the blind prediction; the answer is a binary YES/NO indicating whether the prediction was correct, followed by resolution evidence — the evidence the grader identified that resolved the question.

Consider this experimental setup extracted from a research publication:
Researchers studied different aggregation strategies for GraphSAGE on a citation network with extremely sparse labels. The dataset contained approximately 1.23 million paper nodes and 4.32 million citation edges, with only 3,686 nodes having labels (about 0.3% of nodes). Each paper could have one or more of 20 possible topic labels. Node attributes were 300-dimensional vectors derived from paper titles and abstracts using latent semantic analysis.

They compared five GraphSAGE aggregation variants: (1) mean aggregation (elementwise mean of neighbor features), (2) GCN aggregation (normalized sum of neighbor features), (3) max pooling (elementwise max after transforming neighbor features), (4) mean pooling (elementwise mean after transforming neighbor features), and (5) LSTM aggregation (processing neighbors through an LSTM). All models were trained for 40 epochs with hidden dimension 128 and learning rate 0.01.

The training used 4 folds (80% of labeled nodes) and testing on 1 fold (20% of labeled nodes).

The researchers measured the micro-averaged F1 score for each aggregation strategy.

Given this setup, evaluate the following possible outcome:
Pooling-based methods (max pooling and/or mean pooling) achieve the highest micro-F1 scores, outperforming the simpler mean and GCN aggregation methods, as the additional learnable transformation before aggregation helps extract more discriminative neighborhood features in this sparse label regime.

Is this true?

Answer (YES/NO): NO